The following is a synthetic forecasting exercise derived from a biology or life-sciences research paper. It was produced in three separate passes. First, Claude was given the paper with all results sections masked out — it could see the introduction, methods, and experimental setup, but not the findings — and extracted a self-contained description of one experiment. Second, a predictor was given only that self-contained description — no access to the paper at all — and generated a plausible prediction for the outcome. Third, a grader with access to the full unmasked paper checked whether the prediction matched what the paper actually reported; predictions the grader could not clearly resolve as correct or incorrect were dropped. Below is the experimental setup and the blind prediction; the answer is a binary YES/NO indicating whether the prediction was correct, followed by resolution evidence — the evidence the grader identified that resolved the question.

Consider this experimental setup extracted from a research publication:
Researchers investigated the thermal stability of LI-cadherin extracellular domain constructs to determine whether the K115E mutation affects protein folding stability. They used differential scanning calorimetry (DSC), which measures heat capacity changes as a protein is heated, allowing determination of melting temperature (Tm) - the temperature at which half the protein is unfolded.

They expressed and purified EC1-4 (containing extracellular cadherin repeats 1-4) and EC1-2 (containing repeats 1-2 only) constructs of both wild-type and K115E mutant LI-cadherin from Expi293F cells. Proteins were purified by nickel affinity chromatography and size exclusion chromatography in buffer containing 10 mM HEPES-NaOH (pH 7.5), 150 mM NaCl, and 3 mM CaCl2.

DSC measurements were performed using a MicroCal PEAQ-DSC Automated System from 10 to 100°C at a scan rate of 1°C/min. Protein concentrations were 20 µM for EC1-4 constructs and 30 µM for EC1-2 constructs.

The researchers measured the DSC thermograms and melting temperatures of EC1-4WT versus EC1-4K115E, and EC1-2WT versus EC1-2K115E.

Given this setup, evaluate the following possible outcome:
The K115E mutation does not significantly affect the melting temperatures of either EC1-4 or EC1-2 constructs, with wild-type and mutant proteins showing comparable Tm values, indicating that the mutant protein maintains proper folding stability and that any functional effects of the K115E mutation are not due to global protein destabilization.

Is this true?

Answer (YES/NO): YES